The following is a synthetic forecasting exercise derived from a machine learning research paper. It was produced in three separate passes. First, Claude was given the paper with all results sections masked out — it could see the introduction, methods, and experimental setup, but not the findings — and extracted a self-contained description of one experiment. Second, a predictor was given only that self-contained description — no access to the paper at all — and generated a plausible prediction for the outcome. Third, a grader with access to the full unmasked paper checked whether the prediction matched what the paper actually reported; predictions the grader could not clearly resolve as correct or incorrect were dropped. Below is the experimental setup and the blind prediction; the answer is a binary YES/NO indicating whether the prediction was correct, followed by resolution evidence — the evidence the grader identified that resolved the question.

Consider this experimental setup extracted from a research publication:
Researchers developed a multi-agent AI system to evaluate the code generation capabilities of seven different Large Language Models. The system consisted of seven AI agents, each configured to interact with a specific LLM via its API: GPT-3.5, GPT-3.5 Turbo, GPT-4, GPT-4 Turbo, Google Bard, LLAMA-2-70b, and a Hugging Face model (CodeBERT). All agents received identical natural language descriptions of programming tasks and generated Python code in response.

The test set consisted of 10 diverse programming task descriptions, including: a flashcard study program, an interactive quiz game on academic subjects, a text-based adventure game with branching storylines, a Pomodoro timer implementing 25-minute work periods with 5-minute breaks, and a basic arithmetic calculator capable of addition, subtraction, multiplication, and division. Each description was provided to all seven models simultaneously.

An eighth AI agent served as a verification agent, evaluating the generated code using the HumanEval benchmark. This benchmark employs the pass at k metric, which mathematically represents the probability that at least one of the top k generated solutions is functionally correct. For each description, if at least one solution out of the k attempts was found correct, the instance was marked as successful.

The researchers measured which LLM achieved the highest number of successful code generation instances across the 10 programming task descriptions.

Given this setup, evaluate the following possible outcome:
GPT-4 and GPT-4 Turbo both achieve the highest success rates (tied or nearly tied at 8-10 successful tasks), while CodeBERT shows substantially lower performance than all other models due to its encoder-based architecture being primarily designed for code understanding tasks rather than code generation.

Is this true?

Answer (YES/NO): NO